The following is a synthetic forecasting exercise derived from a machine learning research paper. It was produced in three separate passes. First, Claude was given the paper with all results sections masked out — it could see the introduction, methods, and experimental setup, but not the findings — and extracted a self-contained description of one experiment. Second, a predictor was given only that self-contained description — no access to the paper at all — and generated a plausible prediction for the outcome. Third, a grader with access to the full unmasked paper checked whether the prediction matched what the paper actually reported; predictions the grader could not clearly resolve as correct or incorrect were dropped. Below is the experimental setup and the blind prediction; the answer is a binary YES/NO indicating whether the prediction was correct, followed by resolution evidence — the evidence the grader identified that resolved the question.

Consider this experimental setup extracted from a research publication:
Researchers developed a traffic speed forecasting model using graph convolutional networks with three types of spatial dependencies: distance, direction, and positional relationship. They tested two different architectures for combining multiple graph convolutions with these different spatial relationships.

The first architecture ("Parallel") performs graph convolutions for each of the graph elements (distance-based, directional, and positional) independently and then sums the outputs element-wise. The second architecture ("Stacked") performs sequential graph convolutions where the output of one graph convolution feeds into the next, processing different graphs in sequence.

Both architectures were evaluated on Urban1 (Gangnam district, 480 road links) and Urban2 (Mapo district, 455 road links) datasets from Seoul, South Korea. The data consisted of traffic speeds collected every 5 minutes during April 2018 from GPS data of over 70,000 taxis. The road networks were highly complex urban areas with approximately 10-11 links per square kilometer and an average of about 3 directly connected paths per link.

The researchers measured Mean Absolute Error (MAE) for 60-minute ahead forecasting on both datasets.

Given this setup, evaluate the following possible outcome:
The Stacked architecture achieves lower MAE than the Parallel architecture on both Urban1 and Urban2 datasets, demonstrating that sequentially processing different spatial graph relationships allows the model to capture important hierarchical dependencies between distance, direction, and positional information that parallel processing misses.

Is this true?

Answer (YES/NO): YES